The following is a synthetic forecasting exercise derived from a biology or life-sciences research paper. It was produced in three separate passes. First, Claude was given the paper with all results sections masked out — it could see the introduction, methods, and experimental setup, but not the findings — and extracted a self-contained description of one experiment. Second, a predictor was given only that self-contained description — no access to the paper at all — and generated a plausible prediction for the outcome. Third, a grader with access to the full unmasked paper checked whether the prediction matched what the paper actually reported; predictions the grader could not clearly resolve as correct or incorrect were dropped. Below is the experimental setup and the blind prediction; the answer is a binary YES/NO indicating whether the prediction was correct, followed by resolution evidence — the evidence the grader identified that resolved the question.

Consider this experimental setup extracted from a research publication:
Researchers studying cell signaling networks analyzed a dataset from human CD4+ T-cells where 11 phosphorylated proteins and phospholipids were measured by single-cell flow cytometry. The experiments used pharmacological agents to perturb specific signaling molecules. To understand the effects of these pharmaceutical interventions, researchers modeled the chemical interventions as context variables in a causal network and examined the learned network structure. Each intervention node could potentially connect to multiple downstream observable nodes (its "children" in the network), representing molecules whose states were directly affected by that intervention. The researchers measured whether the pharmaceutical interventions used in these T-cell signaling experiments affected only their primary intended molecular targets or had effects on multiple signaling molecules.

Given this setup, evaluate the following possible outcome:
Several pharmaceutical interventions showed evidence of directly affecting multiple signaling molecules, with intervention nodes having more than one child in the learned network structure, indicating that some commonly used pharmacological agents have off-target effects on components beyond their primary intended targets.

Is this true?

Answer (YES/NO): YES